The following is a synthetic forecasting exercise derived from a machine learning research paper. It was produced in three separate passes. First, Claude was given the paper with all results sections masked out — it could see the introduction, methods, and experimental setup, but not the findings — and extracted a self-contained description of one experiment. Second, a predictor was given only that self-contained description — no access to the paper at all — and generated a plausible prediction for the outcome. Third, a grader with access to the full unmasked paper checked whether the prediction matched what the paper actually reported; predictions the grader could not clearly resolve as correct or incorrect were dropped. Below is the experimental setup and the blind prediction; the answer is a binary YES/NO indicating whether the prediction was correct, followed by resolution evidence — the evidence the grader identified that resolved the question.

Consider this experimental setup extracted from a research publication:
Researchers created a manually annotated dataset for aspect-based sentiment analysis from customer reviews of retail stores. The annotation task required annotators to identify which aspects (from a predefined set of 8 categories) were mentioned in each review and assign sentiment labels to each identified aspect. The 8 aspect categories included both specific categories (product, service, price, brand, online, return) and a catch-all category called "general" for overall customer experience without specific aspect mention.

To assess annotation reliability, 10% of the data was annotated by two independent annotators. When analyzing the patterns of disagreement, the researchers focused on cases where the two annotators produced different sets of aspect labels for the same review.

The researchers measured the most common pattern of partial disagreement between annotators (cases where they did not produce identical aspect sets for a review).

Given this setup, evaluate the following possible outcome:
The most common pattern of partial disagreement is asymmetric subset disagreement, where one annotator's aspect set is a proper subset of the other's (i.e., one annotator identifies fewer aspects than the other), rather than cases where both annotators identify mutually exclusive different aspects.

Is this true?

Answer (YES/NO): YES